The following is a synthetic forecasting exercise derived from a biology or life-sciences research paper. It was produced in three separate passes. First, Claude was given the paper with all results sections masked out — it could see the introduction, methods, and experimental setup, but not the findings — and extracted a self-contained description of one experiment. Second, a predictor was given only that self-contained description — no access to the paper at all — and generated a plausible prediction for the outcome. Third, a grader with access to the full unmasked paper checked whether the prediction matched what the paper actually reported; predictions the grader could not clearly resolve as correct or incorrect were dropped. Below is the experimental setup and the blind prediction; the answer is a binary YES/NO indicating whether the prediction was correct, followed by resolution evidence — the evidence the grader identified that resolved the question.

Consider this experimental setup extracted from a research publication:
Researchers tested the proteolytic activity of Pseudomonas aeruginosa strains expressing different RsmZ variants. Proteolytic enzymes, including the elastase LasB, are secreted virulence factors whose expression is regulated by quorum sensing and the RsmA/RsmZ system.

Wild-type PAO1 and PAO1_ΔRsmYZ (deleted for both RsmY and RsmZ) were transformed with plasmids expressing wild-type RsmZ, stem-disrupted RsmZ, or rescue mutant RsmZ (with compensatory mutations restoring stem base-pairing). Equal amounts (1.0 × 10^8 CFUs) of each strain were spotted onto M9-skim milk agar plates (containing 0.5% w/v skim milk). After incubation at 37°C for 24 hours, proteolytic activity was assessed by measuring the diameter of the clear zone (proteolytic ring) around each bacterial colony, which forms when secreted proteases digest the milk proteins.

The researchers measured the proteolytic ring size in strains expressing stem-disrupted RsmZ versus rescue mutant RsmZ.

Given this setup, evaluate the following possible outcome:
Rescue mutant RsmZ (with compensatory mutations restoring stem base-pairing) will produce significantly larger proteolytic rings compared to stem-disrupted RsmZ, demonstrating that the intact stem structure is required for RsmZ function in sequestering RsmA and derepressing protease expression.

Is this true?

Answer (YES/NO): YES